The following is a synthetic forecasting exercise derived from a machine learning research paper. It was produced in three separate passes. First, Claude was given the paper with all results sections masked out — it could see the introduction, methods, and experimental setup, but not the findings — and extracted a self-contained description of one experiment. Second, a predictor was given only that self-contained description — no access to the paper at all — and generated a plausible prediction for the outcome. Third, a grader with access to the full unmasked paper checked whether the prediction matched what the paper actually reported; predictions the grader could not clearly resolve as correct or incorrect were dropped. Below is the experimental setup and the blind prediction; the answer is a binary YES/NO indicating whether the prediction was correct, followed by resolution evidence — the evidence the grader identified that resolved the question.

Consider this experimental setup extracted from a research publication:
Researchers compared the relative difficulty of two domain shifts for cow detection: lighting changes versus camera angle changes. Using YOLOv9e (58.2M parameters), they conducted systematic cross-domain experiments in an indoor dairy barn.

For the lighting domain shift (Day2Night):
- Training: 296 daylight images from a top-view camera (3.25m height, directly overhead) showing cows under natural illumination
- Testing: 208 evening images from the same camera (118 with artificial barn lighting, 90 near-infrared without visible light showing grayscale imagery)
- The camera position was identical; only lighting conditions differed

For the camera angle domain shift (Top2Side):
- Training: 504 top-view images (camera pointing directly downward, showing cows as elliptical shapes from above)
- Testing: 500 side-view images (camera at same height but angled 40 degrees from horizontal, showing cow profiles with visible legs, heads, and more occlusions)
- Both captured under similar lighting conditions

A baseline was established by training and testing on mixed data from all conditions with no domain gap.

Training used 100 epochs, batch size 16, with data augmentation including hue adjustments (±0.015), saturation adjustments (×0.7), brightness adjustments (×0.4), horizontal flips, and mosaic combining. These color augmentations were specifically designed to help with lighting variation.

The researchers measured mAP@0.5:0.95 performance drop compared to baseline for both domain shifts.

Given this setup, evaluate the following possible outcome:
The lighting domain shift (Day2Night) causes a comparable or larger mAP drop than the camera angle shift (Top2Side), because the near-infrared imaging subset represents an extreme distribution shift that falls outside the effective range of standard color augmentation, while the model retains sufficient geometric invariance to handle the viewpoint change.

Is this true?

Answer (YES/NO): NO